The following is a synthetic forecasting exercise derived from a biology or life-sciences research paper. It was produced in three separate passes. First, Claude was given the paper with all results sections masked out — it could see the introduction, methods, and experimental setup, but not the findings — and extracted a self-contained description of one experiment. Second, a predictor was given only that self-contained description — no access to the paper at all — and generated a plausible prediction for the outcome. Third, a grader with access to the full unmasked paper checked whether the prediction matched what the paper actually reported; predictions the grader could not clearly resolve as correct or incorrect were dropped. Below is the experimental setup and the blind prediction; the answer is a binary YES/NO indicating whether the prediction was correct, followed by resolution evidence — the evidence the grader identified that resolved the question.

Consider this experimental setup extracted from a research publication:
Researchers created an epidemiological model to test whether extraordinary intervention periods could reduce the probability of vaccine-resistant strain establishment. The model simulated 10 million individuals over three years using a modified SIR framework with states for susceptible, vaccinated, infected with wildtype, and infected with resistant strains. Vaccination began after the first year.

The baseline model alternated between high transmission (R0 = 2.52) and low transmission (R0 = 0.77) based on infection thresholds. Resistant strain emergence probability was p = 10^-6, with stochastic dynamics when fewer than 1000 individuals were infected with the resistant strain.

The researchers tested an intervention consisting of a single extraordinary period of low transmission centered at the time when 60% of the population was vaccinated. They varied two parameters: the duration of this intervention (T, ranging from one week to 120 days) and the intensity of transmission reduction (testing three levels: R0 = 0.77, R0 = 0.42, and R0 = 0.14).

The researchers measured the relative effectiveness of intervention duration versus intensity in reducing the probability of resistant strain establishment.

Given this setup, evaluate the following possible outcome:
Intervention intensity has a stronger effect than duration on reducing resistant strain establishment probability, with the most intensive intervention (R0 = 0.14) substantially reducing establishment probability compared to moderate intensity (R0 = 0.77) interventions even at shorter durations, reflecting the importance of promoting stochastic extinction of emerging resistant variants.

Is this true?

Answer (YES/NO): NO